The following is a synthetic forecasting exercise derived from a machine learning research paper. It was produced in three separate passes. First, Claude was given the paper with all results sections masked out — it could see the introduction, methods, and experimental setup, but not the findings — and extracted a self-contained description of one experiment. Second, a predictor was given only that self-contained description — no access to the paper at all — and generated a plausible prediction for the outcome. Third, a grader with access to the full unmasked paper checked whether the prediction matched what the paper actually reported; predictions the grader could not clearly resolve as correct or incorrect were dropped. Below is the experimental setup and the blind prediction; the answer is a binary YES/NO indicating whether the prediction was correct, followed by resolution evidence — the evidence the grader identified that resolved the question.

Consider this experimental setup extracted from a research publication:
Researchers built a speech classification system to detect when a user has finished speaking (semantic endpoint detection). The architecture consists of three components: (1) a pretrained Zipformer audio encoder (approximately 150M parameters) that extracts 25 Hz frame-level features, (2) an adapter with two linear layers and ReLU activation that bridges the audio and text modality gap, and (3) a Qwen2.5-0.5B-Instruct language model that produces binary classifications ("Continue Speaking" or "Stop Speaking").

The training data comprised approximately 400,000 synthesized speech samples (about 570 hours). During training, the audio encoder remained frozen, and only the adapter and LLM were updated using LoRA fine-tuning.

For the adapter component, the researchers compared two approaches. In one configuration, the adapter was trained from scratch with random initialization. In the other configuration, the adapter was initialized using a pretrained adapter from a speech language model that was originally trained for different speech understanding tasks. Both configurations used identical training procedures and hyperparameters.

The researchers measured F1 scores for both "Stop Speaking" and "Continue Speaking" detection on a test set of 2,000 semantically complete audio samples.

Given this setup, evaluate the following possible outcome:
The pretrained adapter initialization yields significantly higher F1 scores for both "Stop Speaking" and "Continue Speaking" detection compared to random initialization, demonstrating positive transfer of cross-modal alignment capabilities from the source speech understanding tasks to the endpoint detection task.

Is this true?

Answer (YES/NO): NO